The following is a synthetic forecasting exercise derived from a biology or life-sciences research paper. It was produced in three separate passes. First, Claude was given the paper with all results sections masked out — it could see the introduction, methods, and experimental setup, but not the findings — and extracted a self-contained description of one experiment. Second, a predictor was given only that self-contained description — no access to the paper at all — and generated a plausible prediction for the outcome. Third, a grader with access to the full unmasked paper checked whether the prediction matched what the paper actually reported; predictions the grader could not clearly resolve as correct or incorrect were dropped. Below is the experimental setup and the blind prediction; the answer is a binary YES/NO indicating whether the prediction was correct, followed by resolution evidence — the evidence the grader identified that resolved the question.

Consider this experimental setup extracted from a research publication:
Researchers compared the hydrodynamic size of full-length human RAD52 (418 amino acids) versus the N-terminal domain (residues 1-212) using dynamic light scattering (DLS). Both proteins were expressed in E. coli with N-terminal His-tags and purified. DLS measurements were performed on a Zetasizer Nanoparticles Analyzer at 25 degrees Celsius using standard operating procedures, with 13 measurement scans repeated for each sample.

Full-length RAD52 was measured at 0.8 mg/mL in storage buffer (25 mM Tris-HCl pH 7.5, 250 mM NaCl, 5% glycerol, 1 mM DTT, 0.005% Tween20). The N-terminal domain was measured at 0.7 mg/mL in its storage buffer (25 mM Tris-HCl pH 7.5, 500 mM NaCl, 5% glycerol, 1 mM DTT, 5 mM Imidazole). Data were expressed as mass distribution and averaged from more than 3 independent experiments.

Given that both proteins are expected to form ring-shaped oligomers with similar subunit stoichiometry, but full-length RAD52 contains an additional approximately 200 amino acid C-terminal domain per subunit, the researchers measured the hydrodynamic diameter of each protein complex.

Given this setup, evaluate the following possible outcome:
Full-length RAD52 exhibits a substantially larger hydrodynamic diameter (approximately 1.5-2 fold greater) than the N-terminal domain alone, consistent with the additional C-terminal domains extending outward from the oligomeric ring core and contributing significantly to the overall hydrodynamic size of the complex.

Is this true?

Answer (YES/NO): YES